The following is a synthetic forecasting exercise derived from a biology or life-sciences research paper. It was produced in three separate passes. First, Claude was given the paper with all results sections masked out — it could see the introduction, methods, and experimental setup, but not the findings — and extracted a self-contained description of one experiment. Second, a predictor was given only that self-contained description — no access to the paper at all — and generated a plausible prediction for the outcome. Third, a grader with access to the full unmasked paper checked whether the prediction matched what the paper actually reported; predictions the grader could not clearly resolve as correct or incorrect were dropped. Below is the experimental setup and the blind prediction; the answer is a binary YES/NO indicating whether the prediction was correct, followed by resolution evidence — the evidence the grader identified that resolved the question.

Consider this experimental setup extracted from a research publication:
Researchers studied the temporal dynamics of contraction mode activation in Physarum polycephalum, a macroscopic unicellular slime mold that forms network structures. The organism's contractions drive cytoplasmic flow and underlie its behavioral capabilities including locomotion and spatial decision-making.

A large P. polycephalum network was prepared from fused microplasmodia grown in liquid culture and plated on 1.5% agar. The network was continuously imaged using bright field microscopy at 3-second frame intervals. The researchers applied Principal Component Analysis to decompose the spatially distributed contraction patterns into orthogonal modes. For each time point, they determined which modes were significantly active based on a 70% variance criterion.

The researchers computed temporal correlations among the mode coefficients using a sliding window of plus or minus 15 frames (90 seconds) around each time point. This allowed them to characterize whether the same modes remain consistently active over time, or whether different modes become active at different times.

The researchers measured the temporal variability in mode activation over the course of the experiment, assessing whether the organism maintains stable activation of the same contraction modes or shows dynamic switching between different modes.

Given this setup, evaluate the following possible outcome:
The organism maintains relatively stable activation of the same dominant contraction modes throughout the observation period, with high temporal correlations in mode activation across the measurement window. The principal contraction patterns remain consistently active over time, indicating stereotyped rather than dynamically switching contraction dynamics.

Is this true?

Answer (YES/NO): NO